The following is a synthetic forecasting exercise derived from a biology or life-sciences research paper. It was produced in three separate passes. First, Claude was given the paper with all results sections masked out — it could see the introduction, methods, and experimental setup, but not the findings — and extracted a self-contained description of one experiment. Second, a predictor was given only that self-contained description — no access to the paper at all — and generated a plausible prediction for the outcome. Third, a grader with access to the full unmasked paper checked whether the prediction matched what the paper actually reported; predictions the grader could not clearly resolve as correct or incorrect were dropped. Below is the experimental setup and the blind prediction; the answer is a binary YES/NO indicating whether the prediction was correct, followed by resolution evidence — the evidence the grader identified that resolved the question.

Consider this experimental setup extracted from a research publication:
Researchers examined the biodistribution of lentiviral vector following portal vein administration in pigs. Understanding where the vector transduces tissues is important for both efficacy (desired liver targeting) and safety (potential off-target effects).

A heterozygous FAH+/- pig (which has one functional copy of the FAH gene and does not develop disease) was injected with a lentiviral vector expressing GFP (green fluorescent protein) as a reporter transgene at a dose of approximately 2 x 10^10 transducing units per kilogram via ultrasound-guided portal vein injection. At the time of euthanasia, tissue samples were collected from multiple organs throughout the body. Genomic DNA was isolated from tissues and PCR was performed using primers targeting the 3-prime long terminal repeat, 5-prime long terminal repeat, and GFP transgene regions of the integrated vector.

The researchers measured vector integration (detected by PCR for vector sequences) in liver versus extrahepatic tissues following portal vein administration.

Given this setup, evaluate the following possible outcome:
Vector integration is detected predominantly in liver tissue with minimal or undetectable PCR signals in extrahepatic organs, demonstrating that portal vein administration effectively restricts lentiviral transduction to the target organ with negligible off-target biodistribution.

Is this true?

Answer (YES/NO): YES